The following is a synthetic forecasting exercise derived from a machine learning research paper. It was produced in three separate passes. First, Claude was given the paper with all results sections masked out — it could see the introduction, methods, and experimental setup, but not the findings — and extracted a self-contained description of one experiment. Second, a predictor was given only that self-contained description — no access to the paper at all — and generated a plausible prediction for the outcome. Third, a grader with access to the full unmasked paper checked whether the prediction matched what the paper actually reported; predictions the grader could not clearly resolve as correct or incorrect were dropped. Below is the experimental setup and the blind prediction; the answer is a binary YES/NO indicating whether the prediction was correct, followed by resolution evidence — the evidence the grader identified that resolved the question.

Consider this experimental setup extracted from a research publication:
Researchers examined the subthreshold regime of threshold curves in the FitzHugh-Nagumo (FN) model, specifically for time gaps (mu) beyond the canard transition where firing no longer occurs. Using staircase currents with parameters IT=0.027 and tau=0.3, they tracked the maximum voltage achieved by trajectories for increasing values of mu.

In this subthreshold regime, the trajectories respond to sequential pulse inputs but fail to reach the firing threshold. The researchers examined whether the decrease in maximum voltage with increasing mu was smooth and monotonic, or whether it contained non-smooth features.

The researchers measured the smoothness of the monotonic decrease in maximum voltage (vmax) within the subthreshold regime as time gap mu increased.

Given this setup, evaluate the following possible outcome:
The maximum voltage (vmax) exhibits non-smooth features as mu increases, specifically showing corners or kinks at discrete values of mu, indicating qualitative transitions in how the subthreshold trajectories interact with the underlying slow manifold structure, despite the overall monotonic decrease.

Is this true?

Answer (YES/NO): YES